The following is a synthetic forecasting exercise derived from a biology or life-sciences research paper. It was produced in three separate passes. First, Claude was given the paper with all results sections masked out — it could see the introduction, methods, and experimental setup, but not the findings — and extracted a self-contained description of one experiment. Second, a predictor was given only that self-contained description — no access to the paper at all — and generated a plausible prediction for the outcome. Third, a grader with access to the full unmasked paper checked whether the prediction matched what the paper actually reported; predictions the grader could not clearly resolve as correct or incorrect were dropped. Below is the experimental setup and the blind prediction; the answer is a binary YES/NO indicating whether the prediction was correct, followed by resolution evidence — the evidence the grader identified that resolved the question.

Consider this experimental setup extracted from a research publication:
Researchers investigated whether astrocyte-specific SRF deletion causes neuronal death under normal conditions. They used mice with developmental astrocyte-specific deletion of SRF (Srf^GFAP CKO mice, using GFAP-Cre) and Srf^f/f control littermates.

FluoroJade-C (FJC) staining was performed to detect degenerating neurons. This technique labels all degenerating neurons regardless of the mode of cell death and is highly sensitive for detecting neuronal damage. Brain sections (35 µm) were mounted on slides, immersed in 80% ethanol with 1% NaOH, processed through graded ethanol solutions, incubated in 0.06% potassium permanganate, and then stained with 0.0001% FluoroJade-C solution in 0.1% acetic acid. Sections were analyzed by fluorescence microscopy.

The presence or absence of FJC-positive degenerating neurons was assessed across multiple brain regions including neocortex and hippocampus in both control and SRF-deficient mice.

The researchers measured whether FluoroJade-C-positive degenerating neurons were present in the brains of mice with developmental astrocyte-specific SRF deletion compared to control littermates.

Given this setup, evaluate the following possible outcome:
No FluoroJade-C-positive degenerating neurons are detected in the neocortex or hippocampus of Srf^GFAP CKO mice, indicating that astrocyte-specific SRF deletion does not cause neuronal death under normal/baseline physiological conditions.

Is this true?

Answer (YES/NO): YES